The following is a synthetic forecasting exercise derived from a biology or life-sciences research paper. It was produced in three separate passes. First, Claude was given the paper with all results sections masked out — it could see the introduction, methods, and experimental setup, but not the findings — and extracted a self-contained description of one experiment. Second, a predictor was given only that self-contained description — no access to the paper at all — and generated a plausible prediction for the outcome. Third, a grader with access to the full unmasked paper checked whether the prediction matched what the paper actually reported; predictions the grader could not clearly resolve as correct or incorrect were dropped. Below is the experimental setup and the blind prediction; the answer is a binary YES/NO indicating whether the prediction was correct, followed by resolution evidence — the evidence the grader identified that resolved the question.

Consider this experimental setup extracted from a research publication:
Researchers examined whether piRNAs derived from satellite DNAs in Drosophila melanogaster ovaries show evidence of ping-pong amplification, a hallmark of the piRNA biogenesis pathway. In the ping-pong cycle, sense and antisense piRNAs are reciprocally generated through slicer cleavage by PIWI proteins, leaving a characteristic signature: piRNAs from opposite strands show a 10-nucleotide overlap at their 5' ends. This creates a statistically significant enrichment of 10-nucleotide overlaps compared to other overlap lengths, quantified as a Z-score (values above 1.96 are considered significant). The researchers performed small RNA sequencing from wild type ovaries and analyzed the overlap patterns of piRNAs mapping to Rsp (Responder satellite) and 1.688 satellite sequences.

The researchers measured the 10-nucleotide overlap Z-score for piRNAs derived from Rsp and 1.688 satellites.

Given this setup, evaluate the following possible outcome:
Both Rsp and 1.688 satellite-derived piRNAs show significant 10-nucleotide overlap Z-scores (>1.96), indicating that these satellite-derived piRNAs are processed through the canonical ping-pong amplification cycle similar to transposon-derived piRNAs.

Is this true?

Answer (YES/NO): YES